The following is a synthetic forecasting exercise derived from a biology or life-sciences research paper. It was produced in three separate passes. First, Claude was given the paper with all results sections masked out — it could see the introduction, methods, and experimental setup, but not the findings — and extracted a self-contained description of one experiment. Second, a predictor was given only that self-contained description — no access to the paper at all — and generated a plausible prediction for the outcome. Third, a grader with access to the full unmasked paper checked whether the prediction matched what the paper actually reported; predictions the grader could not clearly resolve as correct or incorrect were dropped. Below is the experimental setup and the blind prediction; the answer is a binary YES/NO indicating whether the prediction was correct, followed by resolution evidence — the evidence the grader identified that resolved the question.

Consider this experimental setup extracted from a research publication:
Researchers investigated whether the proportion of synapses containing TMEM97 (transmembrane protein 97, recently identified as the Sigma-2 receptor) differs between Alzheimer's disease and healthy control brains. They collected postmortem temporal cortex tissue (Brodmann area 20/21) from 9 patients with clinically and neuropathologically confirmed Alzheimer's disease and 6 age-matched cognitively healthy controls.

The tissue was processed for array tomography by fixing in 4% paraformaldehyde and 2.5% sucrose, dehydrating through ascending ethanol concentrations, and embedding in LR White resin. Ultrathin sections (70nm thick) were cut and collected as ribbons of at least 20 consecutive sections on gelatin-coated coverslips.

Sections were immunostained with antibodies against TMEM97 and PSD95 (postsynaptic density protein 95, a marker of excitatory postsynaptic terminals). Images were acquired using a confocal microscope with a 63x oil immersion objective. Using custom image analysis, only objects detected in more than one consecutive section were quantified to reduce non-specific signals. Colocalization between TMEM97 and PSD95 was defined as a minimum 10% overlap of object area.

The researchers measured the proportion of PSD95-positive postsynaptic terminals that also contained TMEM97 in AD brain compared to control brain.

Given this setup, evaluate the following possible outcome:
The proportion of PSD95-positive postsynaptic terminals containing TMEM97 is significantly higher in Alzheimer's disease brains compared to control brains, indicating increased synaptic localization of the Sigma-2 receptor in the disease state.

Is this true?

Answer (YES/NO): YES